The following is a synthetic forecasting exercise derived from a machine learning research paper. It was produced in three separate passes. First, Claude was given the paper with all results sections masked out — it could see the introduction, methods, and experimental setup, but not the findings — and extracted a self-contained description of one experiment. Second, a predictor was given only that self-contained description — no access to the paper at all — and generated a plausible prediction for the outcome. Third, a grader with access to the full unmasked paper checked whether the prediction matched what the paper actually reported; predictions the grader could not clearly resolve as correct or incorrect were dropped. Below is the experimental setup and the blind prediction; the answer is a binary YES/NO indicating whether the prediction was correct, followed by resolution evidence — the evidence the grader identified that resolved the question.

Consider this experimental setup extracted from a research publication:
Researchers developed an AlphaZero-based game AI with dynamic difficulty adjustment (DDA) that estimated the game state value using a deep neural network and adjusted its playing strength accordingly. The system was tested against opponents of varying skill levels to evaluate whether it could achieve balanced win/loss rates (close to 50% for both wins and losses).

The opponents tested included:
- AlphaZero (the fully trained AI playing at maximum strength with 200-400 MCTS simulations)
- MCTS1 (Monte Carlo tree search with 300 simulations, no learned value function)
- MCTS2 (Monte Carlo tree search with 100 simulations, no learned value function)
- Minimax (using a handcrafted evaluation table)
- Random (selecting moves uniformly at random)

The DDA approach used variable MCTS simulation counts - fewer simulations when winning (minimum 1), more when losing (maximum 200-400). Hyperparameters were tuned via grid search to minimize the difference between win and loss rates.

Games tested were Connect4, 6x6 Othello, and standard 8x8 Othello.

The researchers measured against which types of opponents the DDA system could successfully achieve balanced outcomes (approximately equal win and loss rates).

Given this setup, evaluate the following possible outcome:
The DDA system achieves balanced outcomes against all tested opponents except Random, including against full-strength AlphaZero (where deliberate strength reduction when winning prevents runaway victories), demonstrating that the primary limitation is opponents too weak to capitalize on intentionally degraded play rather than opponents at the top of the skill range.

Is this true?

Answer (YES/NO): YES